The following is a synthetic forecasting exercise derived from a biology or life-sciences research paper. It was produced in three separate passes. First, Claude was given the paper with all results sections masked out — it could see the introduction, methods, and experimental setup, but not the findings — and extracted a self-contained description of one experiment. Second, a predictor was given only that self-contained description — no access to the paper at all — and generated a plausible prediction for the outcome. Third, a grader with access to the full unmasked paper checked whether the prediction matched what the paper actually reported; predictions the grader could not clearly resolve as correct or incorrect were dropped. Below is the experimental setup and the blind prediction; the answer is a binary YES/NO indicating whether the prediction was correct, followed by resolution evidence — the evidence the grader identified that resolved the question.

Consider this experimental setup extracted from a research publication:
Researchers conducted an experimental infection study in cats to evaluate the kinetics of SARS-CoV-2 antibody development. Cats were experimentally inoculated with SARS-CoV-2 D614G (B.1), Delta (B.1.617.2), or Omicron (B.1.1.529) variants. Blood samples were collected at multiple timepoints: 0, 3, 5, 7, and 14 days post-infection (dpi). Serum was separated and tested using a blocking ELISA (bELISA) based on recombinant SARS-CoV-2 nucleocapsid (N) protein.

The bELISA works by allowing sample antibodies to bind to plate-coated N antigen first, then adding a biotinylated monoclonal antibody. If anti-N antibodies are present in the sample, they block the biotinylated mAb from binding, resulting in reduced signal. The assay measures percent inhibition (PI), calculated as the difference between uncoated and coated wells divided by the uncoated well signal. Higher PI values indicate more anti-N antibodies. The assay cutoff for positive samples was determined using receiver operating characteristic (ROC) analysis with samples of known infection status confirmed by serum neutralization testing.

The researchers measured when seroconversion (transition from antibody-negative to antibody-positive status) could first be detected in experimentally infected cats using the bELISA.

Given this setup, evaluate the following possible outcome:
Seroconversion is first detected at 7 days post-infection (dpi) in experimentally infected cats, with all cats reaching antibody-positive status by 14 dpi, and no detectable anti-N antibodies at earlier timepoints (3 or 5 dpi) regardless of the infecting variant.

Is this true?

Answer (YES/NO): NO